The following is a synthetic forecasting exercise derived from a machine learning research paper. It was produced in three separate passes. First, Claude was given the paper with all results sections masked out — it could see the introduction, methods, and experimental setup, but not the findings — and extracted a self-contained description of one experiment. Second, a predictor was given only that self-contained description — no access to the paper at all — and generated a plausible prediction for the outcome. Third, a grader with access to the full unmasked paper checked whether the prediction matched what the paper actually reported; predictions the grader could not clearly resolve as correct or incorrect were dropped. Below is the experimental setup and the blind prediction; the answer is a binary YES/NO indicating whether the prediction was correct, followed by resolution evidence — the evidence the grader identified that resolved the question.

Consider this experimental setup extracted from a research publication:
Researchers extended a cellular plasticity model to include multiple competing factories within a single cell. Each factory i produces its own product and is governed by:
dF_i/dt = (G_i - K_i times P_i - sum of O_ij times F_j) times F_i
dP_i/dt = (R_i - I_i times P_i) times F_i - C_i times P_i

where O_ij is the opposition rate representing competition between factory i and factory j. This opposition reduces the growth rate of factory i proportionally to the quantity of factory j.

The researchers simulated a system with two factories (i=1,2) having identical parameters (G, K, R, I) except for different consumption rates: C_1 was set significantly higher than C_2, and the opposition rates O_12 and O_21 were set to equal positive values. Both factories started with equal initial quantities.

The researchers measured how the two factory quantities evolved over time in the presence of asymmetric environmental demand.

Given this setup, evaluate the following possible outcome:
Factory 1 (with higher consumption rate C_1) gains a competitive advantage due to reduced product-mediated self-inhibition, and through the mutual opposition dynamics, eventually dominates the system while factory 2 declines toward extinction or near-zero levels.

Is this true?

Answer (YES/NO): NO